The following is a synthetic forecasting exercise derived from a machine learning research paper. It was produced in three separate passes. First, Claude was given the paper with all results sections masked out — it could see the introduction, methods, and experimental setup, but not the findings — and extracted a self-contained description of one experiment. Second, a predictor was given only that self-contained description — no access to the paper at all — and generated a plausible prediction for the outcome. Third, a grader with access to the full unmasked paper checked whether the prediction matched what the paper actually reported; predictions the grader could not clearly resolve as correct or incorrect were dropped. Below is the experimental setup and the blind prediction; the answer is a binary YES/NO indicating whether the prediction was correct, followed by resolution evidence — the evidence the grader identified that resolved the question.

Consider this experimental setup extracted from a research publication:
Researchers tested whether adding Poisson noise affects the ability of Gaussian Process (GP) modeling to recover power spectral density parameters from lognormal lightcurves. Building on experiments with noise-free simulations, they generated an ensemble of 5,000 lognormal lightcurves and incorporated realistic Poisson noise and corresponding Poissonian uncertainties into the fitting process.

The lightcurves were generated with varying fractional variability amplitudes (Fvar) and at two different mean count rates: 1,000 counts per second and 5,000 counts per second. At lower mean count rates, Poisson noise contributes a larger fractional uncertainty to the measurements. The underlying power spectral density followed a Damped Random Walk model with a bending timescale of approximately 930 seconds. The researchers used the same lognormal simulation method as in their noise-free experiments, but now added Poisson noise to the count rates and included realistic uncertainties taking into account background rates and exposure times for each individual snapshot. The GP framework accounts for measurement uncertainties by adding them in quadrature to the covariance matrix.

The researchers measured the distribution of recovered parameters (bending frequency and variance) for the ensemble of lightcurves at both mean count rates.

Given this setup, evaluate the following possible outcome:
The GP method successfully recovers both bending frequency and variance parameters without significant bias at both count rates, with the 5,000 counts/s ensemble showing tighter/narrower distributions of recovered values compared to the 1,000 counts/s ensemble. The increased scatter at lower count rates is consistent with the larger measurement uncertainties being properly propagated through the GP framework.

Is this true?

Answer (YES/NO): NO